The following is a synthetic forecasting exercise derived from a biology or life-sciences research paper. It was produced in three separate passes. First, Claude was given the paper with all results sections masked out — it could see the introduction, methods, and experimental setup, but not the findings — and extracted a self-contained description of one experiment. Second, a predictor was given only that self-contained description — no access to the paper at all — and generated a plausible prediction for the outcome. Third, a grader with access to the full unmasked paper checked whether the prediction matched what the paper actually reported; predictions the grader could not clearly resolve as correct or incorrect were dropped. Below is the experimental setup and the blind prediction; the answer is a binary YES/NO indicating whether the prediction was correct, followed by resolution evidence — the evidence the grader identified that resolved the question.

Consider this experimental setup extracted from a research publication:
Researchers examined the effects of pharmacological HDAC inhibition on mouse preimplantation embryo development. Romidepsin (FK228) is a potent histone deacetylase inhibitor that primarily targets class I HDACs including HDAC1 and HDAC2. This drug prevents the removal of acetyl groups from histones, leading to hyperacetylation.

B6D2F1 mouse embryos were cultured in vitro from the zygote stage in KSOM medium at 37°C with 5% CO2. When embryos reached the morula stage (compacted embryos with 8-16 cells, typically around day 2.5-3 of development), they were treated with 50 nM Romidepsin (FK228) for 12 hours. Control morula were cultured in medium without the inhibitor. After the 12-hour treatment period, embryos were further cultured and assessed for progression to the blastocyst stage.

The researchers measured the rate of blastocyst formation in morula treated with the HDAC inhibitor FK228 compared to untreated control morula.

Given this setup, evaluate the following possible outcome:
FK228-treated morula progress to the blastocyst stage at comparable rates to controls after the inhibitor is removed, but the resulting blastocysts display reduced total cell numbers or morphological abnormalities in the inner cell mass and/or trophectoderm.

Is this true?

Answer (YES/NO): NO